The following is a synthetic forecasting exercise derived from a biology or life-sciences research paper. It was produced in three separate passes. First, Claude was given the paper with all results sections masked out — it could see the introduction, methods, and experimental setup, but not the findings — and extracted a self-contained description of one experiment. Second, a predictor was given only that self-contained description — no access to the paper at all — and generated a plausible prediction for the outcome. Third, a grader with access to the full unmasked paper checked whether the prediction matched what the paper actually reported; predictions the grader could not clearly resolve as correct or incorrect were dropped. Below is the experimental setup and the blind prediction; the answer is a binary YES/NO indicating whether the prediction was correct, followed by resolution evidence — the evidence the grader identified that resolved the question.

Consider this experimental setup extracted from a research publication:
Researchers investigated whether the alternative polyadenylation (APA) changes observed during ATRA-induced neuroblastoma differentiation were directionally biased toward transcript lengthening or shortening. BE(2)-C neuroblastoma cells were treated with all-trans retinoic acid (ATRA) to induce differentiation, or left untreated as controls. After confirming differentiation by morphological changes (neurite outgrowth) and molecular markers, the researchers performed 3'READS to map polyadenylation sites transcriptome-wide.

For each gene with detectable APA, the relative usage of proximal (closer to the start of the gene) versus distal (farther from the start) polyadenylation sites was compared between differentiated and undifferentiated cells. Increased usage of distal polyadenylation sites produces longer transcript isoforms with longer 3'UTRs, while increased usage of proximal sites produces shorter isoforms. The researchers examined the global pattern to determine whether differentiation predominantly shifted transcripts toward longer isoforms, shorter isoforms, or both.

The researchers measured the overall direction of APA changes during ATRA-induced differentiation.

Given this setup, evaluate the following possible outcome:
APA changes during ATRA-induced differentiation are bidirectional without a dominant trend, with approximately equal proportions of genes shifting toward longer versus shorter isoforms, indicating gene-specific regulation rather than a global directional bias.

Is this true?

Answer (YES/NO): NO